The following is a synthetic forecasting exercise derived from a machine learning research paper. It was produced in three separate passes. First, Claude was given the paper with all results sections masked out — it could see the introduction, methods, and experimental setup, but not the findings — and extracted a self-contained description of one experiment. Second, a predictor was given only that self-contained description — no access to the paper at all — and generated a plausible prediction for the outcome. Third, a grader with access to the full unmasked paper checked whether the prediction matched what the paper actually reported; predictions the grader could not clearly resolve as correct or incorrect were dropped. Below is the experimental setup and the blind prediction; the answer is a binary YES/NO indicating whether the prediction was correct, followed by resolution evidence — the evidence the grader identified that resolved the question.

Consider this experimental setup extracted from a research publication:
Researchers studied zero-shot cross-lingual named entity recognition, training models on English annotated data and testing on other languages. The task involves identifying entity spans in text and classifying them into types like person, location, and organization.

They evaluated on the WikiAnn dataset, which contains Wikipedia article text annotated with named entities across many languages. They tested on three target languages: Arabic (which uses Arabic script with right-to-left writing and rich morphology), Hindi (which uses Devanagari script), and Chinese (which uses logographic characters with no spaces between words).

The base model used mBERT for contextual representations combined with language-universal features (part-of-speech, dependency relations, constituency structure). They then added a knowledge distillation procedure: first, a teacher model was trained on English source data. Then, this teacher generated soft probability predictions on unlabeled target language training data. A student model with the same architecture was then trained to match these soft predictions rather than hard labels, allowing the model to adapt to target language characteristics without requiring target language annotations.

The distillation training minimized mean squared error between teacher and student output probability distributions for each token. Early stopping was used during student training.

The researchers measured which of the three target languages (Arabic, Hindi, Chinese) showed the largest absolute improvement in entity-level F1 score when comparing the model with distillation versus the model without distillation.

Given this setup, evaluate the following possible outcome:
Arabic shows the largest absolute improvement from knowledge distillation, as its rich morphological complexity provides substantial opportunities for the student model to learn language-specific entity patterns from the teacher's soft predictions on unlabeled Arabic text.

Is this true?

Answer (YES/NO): NO